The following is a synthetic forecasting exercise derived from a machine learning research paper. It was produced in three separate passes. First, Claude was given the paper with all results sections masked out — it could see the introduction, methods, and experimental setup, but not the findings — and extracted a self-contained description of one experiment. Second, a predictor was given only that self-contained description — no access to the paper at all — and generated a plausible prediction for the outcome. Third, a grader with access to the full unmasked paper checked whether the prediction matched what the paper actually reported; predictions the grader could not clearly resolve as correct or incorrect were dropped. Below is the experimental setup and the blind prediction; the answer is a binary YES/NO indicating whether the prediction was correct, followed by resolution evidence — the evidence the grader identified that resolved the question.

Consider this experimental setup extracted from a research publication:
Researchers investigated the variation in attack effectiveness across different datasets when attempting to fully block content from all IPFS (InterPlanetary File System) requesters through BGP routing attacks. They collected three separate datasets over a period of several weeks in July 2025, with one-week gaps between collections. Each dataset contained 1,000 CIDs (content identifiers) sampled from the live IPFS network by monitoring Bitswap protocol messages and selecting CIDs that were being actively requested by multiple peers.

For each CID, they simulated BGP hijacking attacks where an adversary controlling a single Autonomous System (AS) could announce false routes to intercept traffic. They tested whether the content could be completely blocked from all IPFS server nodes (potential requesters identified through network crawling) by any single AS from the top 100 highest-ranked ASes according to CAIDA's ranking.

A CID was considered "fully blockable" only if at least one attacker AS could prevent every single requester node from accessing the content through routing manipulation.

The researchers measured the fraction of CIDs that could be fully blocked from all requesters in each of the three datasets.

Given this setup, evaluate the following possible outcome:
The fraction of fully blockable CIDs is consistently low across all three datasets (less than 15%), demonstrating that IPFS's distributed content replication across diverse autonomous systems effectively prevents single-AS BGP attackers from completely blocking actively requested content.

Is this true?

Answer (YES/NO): NO